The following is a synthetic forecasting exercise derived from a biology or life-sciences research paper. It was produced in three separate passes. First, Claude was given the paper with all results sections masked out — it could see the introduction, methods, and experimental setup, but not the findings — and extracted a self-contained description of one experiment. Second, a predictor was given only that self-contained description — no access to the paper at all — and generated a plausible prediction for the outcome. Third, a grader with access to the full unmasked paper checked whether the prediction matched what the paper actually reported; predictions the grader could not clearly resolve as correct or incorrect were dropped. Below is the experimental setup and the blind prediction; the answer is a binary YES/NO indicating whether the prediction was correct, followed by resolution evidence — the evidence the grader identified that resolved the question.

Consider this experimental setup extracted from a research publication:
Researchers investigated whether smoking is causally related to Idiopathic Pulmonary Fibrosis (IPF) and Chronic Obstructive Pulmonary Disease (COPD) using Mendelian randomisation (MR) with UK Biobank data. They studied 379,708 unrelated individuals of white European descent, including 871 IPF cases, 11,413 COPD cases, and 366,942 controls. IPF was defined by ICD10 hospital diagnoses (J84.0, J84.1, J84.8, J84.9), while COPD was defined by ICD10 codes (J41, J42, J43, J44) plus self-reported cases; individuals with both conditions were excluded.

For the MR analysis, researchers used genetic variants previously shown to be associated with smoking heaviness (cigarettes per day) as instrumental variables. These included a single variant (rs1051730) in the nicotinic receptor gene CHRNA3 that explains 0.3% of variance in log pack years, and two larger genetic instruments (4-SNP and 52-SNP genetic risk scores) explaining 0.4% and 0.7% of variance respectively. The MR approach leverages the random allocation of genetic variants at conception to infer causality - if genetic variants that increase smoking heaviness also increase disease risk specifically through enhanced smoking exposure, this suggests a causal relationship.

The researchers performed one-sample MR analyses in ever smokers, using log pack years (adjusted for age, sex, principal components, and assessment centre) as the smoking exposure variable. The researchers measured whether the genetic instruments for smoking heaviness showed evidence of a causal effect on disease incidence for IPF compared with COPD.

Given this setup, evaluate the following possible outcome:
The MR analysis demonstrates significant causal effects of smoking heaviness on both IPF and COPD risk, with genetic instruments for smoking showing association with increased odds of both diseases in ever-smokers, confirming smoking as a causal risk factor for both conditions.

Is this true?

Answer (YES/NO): NO